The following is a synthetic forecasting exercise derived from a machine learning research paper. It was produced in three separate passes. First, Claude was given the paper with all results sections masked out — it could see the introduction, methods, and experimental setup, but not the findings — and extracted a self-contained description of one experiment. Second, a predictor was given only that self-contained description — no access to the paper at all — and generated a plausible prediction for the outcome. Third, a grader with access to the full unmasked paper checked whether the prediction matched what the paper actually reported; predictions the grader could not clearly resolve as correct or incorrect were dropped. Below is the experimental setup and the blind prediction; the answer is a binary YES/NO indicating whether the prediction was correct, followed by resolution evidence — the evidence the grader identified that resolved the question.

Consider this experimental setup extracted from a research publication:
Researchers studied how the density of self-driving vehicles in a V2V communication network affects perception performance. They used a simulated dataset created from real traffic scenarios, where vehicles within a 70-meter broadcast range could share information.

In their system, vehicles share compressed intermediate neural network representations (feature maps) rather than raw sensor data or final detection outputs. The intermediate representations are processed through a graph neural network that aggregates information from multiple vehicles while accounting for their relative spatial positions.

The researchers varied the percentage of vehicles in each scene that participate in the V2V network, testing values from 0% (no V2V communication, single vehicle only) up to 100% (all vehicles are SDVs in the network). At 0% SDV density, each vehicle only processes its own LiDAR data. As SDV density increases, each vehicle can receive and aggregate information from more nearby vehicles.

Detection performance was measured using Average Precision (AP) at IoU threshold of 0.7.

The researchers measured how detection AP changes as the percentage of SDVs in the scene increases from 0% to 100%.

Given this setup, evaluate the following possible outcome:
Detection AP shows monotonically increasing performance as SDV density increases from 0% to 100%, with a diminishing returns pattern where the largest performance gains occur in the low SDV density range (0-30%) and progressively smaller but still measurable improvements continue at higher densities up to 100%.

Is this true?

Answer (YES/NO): NO